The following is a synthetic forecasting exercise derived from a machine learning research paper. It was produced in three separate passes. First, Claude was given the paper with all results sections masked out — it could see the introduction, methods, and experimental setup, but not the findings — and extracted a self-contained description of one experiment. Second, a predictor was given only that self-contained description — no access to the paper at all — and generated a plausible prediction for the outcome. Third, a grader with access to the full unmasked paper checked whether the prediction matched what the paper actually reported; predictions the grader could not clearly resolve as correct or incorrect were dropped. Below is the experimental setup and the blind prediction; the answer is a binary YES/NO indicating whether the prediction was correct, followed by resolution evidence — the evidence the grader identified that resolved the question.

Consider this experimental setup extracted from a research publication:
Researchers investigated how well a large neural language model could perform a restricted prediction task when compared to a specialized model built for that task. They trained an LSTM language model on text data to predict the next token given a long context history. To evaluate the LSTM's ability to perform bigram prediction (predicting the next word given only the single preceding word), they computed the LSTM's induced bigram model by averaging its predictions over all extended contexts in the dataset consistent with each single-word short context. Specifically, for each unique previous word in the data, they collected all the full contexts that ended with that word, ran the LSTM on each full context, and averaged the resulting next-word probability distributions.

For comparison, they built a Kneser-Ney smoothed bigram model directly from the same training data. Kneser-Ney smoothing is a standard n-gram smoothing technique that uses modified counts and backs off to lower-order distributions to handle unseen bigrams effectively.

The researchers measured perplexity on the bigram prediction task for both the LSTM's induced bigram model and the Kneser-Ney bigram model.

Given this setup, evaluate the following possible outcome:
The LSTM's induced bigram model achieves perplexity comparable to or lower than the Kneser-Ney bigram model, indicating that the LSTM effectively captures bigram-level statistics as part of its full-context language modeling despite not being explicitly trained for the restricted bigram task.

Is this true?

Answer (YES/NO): NO